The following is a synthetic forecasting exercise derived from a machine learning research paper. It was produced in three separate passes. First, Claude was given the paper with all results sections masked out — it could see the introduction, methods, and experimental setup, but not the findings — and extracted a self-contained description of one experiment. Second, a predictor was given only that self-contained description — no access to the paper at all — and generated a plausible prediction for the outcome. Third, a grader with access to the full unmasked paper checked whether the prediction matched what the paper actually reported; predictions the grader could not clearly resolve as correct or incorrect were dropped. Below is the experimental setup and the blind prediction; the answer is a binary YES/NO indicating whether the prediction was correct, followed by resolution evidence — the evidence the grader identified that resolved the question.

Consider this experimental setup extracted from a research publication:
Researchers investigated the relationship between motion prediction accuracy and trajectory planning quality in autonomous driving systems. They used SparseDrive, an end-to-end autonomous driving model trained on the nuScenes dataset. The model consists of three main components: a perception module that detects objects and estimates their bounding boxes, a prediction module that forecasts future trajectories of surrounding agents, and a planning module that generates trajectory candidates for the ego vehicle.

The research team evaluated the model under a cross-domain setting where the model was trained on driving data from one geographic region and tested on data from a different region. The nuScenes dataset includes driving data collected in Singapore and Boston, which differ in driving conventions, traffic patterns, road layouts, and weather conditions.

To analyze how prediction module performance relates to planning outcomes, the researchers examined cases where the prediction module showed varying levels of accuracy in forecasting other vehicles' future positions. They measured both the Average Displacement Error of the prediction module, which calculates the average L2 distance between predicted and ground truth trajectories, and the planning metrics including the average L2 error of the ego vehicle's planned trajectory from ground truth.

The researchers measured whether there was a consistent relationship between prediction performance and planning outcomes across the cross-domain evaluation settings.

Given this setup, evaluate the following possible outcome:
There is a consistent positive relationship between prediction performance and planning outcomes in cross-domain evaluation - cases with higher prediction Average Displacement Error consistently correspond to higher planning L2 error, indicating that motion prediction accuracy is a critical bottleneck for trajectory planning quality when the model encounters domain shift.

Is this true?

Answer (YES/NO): YES